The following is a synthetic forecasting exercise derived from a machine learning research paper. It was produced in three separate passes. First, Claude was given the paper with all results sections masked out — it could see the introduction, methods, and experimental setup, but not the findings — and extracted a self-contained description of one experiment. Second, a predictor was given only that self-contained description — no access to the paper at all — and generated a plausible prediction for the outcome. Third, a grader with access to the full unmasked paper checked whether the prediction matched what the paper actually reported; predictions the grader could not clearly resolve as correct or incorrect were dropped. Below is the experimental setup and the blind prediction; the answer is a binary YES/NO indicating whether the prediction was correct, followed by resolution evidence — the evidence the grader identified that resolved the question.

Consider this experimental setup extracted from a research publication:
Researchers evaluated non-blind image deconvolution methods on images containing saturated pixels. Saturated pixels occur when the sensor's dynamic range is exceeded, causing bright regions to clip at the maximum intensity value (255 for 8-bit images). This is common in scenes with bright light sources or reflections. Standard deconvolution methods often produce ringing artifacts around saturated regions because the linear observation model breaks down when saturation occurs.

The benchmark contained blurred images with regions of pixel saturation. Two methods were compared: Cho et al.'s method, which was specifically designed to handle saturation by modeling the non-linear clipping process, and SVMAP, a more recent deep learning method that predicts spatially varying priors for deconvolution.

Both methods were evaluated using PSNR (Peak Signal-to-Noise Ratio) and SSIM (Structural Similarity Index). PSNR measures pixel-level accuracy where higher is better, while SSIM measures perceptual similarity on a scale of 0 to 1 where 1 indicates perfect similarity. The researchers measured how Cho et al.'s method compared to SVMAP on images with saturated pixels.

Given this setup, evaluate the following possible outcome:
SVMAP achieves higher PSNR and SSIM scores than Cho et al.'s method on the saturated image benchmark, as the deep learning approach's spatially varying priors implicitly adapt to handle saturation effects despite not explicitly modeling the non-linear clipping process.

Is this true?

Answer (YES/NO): NO